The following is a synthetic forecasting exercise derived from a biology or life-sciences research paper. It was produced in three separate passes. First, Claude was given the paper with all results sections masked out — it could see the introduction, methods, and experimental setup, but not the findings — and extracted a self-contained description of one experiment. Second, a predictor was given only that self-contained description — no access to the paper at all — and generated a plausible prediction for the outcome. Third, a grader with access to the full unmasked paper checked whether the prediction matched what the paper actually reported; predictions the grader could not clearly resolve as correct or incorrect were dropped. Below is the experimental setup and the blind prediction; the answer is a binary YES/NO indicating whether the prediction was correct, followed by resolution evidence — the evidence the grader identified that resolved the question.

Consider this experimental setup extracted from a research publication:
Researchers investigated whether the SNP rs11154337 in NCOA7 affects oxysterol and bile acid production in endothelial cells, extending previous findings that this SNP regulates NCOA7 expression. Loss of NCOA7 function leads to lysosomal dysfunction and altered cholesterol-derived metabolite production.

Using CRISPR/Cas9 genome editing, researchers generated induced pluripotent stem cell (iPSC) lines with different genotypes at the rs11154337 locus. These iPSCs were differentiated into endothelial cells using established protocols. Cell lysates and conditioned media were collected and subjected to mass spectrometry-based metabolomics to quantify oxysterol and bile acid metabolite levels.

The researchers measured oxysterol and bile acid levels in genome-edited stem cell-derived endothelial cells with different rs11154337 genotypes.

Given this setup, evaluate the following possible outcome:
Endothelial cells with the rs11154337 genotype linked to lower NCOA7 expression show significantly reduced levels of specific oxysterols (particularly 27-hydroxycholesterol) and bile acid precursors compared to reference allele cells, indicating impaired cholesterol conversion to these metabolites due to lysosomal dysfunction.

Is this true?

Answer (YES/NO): NO